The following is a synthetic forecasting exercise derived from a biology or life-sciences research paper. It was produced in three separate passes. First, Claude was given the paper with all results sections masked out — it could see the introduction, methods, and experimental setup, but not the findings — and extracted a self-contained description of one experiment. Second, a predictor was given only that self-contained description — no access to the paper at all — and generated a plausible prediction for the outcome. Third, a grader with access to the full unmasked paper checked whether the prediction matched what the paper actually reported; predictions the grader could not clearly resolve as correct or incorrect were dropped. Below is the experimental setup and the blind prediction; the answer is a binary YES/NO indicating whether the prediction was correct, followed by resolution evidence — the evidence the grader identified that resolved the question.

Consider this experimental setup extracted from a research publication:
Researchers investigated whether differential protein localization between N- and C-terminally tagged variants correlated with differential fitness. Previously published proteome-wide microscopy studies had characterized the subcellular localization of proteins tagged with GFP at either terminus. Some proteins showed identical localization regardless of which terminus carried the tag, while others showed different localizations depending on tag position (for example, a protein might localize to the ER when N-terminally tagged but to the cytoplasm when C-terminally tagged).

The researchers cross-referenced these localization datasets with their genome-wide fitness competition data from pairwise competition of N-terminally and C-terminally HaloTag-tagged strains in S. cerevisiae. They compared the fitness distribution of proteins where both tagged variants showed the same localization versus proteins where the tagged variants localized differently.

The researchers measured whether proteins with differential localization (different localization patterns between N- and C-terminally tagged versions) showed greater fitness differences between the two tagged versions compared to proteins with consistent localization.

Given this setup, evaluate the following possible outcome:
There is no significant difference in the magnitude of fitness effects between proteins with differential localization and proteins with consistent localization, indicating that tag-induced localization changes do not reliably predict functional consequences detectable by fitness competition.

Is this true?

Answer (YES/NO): NO